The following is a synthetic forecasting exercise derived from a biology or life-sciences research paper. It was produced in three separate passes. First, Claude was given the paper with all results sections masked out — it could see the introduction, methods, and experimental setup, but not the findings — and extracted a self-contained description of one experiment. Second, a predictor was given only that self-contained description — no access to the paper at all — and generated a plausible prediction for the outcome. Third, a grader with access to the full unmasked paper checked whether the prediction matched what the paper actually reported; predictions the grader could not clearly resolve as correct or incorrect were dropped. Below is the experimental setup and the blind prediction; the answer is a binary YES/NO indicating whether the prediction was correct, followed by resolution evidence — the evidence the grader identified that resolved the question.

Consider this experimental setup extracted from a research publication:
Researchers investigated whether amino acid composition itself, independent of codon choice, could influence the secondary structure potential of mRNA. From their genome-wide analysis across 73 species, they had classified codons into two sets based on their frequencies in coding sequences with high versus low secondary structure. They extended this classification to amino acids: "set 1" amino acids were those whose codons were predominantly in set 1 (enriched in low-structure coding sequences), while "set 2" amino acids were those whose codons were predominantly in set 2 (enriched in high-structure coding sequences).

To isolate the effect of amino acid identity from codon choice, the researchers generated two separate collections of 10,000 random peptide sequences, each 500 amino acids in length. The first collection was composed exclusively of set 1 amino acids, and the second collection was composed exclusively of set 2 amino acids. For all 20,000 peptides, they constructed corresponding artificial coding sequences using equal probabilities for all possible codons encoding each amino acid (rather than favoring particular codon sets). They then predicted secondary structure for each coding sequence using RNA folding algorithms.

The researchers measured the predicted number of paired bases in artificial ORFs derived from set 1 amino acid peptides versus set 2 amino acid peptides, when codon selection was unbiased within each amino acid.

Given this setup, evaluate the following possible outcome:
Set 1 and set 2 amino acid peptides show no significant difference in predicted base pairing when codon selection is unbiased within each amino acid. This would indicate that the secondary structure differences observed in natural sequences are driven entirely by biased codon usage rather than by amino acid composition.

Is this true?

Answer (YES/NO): NO